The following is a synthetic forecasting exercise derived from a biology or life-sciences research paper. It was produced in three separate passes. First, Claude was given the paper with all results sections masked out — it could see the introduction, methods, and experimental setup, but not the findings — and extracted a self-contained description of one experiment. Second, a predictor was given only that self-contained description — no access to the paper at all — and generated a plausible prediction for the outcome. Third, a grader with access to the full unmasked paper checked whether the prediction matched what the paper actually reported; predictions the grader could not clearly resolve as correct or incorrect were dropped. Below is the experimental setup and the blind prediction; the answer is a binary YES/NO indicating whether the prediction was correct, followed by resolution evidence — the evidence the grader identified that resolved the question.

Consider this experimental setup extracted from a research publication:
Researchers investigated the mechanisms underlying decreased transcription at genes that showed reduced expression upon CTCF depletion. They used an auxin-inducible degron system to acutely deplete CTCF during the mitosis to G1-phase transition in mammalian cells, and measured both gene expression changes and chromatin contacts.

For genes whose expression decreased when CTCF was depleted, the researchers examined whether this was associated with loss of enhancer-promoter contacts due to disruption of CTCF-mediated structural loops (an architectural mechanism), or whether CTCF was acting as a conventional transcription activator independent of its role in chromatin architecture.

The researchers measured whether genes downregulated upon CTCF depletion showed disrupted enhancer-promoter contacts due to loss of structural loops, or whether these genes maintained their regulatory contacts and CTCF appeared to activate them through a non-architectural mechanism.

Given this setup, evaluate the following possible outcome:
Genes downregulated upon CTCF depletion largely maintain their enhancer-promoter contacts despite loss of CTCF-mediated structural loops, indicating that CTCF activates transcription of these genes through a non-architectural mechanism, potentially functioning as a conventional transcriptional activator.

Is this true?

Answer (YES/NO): YES